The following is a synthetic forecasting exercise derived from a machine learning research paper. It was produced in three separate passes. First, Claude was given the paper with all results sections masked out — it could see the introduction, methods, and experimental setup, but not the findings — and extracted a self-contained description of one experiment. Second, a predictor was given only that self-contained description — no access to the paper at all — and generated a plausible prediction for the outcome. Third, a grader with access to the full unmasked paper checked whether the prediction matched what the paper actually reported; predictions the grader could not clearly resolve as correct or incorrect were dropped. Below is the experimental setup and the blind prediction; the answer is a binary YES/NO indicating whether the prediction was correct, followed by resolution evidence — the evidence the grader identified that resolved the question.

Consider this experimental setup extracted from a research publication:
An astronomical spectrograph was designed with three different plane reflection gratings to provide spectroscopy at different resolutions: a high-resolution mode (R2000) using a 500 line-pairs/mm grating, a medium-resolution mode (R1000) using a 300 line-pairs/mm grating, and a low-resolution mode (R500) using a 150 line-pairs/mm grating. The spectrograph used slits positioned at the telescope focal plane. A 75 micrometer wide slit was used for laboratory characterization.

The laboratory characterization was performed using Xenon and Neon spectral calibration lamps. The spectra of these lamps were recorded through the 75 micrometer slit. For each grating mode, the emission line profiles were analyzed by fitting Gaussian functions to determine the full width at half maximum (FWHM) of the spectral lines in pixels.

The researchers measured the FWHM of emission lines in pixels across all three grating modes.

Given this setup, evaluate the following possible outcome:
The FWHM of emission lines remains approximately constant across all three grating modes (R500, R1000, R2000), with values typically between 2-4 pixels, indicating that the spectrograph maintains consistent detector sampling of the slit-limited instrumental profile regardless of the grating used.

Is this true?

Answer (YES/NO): YES